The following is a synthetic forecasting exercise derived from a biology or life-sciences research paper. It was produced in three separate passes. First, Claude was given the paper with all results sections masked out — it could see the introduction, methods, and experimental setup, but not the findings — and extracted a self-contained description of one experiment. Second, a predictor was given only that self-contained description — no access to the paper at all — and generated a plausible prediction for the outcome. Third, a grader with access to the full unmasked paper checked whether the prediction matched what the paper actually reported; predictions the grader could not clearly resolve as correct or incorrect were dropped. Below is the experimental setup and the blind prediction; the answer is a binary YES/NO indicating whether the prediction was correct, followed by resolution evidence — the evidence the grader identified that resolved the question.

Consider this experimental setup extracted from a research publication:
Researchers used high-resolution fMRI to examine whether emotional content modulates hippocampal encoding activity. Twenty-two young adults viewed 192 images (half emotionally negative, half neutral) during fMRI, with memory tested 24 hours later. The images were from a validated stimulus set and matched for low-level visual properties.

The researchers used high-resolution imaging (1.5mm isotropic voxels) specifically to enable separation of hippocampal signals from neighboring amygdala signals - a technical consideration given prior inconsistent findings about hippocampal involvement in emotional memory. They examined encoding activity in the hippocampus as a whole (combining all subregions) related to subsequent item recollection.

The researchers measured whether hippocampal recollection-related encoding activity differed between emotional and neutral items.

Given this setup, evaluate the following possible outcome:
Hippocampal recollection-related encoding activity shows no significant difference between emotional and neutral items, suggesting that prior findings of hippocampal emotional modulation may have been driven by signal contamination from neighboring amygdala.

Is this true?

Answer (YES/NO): YES